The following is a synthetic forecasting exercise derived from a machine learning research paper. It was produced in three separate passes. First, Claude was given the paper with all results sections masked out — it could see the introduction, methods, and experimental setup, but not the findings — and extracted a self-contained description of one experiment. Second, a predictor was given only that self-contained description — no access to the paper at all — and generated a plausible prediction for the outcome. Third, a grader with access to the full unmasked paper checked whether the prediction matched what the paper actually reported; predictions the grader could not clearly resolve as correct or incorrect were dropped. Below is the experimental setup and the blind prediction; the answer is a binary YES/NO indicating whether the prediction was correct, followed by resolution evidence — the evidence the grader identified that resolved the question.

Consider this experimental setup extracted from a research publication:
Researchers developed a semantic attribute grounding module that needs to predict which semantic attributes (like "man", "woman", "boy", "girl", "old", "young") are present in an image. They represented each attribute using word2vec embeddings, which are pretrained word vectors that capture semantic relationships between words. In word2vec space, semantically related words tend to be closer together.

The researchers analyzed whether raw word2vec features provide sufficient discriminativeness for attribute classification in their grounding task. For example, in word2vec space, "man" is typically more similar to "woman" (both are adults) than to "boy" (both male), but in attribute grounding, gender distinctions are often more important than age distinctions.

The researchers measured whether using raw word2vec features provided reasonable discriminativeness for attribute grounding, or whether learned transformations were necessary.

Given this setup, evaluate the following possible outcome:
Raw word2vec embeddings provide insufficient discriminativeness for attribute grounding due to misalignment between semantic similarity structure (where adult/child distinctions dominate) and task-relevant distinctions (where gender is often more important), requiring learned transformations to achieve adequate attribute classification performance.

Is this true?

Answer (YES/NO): YES